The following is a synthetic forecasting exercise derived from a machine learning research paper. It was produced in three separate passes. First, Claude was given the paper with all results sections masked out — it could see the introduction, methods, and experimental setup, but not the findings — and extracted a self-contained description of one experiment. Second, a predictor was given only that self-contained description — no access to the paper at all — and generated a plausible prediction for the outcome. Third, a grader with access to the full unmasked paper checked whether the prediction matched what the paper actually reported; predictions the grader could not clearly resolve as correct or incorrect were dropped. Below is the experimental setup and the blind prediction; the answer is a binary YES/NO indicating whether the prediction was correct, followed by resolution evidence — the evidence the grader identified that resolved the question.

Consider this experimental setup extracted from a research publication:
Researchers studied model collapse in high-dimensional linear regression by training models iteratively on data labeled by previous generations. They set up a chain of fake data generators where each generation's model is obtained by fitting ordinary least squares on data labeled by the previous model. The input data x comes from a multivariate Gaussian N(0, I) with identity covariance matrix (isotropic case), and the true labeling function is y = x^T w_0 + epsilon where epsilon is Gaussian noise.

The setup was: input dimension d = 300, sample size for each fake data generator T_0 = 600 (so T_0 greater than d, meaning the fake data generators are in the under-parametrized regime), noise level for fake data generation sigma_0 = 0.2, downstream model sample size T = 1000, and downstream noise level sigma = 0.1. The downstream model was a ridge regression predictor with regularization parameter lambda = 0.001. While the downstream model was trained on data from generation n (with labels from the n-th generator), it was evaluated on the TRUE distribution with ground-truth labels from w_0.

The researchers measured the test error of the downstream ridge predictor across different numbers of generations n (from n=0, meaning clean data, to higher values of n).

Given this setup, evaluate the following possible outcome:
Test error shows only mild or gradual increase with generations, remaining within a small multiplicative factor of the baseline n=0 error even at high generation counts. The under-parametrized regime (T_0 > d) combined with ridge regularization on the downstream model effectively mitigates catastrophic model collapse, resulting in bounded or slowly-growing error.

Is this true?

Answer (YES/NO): NO